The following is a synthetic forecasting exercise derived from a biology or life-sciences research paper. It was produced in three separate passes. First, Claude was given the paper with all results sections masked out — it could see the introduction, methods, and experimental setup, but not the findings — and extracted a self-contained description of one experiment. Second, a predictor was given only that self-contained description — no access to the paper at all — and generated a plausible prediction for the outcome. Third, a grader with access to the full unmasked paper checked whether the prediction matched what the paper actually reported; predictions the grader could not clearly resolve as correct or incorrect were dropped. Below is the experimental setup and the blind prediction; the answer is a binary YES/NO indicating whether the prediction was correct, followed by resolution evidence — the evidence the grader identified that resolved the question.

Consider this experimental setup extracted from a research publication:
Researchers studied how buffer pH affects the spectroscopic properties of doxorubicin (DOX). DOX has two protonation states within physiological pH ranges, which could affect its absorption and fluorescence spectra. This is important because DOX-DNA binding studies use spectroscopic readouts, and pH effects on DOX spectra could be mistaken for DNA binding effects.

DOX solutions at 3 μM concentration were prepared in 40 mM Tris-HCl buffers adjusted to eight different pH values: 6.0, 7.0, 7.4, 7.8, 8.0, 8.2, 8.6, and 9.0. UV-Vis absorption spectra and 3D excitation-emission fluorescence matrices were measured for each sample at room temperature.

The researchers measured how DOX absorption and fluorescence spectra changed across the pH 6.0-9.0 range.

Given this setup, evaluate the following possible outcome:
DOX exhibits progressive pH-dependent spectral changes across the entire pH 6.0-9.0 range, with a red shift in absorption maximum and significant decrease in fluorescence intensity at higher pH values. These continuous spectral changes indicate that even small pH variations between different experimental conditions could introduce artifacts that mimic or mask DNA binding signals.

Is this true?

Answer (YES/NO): NO